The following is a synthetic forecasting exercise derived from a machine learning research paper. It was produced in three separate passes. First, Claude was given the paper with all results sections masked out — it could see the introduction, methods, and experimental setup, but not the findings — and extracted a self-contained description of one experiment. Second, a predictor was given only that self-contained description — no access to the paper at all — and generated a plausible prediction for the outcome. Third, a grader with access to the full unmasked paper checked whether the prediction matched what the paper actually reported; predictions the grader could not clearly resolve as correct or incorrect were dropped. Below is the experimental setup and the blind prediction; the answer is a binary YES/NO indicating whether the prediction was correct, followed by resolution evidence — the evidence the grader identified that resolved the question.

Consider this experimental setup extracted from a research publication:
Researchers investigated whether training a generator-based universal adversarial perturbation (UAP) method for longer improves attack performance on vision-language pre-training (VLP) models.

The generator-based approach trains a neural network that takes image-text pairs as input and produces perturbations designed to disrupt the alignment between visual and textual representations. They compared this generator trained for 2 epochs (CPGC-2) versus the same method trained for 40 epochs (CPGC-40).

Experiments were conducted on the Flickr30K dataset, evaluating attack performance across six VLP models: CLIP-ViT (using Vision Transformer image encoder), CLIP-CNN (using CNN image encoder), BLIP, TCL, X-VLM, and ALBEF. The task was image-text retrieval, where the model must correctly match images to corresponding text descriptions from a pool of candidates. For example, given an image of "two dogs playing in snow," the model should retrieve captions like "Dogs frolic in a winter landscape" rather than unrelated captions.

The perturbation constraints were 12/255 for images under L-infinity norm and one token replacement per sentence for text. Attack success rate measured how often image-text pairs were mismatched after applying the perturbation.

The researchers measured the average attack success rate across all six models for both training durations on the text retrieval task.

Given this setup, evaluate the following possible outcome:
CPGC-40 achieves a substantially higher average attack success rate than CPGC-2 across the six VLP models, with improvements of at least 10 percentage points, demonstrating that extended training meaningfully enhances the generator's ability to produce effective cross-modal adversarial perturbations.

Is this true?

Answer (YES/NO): NO